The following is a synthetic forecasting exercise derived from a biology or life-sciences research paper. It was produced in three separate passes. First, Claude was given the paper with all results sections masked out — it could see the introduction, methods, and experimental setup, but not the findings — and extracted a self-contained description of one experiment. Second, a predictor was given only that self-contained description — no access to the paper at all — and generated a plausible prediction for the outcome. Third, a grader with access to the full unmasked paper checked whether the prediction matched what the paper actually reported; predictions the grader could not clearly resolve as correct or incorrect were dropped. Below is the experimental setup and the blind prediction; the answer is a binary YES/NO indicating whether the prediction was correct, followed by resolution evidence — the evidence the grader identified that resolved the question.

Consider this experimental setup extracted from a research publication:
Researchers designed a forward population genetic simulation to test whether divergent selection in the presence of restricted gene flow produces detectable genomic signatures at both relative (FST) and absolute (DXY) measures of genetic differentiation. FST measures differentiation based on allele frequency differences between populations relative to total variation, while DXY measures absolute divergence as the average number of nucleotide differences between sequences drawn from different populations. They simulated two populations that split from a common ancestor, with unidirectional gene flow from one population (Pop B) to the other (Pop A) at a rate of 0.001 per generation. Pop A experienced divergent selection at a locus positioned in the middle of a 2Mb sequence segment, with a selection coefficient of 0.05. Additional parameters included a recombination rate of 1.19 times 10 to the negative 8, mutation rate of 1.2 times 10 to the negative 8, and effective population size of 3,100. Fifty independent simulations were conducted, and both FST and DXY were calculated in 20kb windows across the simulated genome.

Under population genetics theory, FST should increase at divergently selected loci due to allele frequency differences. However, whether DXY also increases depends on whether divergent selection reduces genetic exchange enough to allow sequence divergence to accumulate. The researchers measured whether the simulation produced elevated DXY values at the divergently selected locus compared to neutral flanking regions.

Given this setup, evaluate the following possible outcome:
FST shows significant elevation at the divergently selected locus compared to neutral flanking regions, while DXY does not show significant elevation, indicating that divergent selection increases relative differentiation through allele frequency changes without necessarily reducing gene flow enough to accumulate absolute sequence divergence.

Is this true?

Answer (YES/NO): NO